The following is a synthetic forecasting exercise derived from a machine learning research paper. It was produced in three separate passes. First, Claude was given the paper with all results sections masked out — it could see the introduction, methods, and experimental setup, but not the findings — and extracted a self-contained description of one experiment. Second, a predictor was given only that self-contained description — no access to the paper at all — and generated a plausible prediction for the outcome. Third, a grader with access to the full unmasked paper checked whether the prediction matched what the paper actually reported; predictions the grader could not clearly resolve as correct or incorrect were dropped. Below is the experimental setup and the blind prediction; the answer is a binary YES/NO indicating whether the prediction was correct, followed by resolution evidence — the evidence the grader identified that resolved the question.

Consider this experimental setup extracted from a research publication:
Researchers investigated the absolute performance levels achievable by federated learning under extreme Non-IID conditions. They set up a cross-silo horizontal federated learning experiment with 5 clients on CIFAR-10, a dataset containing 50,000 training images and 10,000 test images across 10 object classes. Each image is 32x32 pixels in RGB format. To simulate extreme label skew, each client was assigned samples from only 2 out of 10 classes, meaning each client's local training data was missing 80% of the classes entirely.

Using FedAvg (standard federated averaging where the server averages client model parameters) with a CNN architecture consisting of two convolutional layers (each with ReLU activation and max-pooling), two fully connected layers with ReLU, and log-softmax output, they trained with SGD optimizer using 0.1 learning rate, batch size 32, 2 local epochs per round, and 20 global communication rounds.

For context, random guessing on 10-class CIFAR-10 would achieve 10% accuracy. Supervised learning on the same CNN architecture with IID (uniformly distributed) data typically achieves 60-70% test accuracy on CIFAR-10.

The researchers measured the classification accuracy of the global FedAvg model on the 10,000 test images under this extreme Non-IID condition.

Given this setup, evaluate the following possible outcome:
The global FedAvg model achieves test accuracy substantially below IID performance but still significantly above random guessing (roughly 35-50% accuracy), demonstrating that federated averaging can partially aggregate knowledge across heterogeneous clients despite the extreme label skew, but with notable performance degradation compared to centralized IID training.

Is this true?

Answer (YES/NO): NO